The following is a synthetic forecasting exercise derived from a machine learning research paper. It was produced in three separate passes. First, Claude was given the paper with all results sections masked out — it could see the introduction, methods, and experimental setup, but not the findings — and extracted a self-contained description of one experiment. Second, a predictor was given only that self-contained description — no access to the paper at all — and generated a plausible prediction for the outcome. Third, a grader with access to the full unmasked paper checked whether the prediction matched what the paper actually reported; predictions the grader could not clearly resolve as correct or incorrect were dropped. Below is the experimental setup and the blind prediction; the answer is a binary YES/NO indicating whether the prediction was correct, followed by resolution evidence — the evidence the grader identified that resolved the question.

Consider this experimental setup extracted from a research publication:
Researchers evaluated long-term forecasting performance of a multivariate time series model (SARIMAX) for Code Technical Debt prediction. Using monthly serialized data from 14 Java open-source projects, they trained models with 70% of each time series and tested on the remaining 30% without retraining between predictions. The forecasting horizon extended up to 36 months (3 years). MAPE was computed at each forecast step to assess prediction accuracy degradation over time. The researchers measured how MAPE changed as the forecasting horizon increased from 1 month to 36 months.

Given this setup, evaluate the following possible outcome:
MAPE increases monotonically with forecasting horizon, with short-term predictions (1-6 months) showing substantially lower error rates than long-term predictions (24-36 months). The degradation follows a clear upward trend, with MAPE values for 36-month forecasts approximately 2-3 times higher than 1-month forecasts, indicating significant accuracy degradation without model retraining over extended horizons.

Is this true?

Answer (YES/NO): NO